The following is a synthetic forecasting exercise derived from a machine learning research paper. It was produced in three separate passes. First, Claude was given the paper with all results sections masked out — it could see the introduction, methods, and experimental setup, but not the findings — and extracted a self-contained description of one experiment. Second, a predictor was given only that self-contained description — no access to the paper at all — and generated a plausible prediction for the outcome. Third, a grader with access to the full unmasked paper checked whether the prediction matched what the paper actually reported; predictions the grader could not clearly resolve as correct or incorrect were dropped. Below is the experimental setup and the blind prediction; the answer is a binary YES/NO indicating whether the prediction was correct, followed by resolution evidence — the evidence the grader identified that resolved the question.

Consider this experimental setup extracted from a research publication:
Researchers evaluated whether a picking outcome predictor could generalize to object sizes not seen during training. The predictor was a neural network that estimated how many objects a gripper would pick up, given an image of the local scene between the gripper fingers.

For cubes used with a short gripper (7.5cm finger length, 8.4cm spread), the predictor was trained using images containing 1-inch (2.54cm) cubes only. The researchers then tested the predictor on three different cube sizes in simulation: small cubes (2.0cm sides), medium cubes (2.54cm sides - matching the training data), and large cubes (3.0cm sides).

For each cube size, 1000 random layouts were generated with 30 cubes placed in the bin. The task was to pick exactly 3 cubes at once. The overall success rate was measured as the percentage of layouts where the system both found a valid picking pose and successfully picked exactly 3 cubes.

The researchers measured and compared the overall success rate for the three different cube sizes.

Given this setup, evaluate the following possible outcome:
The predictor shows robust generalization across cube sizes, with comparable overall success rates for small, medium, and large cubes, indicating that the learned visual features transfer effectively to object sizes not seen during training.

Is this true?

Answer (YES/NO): NO